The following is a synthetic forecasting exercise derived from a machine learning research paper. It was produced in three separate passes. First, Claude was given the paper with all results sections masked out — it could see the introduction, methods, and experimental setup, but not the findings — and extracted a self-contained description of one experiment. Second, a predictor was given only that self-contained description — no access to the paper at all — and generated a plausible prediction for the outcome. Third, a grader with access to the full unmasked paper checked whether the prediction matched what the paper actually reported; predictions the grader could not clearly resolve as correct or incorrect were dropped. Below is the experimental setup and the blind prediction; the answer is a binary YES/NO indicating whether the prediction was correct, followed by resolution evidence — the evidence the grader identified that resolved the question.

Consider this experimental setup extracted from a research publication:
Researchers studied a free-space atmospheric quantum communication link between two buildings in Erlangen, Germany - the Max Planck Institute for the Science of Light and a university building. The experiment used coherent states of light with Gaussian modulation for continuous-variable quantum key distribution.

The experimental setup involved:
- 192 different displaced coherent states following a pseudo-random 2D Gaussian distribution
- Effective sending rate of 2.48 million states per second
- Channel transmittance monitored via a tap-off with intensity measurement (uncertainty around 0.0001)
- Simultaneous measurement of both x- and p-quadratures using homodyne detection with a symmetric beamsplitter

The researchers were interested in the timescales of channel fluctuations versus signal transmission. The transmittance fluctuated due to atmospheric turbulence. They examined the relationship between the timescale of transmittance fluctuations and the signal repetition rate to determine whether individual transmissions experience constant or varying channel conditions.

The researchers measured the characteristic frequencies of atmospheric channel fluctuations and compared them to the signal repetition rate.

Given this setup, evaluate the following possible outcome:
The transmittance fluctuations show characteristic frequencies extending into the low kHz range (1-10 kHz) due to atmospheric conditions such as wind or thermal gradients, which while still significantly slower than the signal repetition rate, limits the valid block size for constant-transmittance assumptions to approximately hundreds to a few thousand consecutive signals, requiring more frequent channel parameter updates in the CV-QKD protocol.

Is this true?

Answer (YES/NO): NO